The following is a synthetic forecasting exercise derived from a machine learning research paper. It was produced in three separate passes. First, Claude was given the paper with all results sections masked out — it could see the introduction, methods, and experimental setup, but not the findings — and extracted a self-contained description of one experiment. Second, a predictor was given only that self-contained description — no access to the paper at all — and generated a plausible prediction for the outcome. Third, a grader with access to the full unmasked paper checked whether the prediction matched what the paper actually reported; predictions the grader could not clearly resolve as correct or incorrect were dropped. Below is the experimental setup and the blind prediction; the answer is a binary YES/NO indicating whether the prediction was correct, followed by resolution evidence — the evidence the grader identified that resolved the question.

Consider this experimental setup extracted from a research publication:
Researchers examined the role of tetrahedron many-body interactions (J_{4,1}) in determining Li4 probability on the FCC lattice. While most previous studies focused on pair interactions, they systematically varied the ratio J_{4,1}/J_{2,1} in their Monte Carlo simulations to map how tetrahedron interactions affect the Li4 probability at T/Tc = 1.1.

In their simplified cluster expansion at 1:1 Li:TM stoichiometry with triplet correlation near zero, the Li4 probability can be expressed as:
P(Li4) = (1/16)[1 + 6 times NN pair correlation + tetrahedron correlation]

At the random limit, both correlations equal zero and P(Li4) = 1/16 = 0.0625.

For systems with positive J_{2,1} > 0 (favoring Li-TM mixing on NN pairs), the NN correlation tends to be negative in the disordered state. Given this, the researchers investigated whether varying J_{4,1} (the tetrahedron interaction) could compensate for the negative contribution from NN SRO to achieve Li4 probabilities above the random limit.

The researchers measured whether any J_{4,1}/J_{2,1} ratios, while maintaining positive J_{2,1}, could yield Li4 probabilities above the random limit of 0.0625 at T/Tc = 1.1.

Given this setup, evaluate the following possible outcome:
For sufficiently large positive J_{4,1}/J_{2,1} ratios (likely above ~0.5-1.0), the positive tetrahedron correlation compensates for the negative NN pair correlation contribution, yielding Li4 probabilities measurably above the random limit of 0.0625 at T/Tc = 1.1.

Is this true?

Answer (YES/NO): NO